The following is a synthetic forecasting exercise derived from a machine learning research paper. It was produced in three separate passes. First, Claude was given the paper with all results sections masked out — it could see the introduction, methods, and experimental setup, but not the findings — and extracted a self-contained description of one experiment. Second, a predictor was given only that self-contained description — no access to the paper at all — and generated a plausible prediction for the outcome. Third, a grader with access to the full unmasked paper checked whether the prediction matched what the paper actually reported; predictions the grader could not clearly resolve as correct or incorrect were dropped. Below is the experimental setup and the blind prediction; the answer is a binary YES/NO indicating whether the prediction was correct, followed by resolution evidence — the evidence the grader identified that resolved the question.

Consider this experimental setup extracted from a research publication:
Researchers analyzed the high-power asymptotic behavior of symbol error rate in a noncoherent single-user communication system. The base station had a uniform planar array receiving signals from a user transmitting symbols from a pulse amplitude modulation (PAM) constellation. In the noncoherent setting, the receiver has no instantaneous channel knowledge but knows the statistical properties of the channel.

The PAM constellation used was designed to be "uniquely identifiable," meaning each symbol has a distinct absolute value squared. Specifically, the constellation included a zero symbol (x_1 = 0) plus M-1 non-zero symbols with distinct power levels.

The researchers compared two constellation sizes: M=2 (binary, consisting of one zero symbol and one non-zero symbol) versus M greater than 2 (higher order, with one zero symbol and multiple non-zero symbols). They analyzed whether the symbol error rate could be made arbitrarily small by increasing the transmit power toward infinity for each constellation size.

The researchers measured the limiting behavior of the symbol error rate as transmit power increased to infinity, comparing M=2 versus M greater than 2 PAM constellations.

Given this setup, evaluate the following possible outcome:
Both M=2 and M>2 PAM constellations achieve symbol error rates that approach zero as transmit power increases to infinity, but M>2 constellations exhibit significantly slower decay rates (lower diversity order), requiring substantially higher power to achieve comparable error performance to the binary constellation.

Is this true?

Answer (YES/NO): NO